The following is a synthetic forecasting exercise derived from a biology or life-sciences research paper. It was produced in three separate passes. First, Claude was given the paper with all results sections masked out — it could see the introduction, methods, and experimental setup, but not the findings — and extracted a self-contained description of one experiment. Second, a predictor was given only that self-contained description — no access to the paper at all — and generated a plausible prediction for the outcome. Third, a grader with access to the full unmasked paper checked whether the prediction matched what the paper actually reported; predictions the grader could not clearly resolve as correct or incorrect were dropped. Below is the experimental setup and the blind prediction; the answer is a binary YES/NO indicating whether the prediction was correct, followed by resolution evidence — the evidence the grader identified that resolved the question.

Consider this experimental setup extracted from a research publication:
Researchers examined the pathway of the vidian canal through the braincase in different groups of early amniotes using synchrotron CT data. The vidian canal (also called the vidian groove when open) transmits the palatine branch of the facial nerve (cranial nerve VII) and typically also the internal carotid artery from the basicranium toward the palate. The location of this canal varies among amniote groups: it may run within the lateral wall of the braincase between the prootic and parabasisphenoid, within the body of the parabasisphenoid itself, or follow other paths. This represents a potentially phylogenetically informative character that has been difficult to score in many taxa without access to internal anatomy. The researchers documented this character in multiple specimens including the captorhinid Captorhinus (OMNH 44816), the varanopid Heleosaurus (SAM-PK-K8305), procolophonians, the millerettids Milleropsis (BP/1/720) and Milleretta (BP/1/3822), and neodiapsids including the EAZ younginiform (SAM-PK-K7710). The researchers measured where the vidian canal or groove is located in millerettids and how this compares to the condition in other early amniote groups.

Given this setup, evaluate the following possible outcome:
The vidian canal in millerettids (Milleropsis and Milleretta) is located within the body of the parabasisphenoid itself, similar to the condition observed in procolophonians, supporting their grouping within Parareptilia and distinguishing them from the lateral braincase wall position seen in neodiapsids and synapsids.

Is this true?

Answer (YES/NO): NO